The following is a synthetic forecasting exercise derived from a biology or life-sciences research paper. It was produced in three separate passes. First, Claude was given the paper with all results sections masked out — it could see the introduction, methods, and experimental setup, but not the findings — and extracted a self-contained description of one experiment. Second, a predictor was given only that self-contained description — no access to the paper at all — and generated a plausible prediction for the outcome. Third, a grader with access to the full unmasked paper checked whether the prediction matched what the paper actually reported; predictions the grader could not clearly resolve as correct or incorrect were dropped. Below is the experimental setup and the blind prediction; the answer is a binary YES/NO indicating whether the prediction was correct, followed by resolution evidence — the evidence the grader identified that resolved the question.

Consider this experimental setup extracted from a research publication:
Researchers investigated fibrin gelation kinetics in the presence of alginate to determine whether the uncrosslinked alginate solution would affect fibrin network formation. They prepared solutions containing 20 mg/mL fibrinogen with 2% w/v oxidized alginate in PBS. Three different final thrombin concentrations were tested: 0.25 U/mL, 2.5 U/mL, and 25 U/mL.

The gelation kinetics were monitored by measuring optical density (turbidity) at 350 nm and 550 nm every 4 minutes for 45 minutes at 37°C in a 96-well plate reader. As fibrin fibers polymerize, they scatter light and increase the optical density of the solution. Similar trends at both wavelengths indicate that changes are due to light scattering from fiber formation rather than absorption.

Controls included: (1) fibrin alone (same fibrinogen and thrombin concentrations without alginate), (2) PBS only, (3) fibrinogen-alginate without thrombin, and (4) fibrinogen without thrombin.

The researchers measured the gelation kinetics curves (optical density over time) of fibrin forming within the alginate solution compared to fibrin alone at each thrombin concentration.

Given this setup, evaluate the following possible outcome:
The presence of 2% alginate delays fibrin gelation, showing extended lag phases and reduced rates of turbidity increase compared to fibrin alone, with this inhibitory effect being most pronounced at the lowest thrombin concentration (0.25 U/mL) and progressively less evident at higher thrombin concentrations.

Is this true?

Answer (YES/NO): NO